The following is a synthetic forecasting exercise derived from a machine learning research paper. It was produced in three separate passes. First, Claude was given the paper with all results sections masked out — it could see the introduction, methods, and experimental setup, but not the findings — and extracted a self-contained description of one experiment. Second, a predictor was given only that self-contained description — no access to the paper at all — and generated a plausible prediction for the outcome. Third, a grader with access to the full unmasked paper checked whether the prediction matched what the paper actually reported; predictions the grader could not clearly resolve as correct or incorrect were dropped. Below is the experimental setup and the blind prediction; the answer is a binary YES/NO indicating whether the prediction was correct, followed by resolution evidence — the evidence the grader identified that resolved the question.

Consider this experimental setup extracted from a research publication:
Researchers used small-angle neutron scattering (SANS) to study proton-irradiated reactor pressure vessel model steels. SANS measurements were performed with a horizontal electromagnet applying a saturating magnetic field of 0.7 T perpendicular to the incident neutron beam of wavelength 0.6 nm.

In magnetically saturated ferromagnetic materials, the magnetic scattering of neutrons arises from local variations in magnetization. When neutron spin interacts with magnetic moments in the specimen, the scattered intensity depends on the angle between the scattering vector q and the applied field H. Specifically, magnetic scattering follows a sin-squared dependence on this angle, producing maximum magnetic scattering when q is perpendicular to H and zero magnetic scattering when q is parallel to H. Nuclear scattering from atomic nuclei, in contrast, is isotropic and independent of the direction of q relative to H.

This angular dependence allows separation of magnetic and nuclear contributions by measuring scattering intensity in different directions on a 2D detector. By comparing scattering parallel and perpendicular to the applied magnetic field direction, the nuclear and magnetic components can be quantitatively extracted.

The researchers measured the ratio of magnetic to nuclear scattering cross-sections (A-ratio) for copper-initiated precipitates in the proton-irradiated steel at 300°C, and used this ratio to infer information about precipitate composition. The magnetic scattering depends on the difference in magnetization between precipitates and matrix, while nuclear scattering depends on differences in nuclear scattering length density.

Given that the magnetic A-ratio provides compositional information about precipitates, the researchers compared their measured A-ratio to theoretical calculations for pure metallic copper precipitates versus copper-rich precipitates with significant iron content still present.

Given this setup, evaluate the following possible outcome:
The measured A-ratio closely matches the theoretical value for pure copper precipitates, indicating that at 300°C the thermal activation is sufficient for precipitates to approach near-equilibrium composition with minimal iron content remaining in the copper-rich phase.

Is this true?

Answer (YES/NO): NO